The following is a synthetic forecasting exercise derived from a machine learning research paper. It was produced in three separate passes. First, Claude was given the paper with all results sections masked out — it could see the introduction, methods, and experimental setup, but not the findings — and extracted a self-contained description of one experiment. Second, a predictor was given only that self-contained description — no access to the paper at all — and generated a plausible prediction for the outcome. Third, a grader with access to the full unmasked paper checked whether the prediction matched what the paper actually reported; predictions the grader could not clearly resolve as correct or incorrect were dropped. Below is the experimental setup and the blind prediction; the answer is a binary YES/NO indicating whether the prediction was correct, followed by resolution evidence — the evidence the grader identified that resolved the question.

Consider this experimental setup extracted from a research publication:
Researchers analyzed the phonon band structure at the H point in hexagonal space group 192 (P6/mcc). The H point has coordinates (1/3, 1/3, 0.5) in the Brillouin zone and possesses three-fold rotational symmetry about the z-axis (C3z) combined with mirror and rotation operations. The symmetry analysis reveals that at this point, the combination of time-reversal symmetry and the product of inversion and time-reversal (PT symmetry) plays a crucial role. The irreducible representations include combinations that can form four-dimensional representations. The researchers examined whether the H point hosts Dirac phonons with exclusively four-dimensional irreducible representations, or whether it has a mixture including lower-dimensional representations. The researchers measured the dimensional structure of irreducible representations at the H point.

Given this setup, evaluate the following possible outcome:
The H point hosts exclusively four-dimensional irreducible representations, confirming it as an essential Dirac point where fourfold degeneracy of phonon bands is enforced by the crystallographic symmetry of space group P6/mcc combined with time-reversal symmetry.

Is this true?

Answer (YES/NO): NO